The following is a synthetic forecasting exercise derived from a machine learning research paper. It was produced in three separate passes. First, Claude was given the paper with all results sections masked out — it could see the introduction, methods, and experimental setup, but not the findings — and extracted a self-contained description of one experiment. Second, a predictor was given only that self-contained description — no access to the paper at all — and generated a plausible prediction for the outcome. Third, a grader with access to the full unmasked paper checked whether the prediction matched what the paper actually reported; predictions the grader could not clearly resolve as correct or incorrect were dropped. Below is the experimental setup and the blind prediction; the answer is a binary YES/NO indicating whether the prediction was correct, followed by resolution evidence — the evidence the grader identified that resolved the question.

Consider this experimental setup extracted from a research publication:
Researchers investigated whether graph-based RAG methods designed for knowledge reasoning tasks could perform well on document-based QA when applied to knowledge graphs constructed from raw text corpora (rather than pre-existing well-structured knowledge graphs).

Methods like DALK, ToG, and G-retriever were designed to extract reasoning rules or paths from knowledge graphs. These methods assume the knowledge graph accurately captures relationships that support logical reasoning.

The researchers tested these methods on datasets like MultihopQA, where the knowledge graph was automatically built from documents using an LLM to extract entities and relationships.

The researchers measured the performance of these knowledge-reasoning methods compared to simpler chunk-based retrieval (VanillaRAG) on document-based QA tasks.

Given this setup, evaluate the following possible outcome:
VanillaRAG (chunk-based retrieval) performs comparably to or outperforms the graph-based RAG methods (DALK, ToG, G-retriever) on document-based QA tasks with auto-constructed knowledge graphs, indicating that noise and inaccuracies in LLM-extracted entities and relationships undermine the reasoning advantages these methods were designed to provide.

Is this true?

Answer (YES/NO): YES